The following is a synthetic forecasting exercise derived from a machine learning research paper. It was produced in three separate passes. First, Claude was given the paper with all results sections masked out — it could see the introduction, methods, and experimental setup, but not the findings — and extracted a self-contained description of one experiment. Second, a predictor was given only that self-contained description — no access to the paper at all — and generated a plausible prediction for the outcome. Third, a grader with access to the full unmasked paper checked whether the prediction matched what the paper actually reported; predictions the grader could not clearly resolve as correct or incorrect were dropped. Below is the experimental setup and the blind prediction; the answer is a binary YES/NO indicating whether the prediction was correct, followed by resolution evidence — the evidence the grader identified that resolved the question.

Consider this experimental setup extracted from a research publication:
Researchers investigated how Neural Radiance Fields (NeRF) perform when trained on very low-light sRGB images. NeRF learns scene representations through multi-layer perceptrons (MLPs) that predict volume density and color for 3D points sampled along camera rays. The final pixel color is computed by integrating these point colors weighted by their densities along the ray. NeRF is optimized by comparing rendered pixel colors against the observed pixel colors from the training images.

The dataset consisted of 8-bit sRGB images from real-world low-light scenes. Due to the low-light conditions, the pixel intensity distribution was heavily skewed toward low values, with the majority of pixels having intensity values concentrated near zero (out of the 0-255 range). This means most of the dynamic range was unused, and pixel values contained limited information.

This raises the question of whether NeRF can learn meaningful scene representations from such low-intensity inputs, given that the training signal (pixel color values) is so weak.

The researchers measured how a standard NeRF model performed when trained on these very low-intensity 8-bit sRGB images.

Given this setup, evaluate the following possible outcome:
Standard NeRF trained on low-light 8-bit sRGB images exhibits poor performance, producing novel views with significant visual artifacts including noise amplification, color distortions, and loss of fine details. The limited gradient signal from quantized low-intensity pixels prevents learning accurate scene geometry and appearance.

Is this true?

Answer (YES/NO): NO